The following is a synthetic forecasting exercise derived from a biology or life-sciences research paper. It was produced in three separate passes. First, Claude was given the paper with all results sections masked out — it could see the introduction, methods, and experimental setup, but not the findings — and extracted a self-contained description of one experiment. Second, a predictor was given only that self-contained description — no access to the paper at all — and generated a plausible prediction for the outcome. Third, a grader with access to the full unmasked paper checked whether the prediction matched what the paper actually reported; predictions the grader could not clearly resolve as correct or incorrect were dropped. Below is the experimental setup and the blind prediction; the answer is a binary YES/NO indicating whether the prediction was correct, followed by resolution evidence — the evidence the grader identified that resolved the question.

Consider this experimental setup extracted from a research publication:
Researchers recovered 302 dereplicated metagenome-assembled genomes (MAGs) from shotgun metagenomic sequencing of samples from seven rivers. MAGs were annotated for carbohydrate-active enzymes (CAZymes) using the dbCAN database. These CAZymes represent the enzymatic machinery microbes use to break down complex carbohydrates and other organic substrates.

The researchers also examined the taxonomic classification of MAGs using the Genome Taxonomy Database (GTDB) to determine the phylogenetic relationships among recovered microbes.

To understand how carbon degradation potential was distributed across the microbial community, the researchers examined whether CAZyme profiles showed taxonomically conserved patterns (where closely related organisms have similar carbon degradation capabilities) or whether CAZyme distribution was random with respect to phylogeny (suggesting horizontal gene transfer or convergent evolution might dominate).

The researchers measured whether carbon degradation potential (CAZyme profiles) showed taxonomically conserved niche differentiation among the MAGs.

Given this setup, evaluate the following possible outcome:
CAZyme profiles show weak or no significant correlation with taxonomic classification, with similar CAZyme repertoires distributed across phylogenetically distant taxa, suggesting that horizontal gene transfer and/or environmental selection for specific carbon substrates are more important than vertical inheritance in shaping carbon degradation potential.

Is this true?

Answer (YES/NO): NO